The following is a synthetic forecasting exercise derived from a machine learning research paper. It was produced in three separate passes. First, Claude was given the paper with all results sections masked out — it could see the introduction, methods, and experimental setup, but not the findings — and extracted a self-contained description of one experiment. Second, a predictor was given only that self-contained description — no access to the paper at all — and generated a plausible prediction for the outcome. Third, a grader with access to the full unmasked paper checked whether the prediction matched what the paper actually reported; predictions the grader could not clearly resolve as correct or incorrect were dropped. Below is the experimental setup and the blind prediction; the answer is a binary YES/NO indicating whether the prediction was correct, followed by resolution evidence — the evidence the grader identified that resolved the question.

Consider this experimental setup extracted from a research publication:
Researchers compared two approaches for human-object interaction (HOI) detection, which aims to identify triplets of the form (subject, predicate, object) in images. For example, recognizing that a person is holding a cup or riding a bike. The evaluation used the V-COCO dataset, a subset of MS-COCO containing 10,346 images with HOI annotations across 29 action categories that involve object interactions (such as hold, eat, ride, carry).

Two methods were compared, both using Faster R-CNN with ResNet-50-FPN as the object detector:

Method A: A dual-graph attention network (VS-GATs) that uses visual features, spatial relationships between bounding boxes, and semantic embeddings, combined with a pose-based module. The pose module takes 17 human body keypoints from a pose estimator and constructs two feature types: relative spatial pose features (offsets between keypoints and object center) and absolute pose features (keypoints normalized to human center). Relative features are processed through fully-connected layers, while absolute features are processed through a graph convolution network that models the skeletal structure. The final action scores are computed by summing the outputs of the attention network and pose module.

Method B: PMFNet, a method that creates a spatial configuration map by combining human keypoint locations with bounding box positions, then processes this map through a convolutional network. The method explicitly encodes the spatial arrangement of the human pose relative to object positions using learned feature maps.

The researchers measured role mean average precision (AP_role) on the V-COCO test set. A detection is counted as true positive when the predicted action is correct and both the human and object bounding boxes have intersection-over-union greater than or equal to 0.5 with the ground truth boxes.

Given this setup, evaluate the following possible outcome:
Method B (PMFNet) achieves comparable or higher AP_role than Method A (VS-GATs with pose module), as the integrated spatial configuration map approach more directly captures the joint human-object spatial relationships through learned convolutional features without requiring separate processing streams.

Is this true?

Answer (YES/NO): YES